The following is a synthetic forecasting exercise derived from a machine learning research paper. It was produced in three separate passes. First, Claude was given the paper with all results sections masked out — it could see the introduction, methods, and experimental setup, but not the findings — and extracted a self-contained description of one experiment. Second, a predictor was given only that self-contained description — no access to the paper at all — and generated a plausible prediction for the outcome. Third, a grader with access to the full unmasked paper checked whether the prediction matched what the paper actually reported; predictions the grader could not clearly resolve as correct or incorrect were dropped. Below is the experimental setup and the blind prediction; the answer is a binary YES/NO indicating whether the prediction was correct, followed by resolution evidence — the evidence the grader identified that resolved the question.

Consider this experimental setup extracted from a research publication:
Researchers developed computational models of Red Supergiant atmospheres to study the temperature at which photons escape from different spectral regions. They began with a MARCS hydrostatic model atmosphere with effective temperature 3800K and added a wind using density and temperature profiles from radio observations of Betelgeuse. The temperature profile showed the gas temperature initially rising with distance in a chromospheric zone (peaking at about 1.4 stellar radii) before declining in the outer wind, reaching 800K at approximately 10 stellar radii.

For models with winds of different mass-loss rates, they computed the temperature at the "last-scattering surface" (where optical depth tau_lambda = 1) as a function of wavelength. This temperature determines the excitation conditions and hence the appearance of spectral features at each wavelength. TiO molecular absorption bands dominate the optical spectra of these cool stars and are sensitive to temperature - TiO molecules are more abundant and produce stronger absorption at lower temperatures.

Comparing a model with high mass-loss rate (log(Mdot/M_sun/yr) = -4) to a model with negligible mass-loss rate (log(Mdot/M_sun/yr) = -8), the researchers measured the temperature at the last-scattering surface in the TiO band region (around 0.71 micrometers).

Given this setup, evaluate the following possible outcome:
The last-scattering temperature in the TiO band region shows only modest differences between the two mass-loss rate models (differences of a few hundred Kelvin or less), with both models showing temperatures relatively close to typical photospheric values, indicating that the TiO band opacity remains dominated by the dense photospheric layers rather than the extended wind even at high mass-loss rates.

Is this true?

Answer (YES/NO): NO